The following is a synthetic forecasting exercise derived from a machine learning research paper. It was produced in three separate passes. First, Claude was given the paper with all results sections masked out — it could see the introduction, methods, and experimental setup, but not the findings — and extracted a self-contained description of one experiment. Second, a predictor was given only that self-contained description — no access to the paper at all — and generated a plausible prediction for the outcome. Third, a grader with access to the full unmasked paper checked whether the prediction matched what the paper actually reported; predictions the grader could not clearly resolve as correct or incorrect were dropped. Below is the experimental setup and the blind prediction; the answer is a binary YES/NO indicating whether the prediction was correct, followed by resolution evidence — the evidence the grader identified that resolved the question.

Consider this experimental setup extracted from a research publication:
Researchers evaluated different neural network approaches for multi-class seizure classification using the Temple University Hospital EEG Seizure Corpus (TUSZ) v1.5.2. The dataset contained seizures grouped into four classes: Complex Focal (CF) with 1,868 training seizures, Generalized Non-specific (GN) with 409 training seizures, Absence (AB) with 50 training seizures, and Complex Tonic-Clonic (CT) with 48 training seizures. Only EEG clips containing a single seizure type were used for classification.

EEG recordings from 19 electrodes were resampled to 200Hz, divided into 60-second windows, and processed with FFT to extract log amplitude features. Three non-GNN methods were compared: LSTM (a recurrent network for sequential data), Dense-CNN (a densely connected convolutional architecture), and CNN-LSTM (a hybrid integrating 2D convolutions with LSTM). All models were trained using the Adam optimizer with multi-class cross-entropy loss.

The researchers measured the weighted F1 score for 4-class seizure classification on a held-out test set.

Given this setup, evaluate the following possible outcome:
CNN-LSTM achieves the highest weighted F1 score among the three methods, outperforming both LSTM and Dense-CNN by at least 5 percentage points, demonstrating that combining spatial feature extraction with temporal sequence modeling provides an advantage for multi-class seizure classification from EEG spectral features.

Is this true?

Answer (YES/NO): NO